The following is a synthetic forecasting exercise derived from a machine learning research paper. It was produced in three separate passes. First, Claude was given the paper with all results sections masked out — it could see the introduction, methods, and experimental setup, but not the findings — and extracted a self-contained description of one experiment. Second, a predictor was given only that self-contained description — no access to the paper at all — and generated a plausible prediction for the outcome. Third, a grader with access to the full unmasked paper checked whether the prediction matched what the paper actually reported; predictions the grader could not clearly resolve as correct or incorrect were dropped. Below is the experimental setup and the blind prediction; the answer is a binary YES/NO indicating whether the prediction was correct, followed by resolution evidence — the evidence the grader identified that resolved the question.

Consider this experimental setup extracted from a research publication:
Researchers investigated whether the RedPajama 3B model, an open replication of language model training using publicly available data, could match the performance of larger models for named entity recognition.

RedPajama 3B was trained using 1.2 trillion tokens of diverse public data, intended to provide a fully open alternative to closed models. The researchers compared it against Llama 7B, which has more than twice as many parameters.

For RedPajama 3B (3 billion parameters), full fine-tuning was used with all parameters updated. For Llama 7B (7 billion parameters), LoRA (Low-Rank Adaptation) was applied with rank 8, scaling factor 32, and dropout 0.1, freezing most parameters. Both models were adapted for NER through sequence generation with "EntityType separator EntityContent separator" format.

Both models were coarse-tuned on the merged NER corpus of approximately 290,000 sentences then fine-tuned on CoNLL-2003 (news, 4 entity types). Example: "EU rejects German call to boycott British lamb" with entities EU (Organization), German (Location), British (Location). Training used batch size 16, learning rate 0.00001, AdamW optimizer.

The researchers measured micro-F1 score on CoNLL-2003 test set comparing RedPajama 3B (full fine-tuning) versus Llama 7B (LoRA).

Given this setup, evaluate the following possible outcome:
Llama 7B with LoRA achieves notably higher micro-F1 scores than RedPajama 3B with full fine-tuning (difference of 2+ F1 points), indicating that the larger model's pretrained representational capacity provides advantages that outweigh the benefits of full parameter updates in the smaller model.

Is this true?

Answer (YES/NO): NO